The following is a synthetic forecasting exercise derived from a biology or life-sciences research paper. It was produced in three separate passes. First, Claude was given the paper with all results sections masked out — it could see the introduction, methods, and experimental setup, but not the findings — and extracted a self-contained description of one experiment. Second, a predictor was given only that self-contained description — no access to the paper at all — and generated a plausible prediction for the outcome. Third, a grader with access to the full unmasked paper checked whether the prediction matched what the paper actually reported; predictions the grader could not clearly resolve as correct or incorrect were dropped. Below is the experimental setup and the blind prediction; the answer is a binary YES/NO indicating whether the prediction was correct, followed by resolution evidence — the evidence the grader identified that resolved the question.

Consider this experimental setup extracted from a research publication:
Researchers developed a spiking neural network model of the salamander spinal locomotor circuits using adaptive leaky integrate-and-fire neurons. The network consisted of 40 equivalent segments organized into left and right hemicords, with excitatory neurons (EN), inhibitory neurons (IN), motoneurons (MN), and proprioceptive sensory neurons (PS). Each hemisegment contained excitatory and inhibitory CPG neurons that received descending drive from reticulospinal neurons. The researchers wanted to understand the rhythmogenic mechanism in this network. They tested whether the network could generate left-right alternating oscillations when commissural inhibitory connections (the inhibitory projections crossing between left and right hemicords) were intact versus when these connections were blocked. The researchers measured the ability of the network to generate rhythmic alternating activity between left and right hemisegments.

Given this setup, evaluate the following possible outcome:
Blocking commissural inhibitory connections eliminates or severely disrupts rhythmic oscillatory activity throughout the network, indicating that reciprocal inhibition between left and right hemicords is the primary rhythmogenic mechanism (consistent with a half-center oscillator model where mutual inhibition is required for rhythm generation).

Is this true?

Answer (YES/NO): YES